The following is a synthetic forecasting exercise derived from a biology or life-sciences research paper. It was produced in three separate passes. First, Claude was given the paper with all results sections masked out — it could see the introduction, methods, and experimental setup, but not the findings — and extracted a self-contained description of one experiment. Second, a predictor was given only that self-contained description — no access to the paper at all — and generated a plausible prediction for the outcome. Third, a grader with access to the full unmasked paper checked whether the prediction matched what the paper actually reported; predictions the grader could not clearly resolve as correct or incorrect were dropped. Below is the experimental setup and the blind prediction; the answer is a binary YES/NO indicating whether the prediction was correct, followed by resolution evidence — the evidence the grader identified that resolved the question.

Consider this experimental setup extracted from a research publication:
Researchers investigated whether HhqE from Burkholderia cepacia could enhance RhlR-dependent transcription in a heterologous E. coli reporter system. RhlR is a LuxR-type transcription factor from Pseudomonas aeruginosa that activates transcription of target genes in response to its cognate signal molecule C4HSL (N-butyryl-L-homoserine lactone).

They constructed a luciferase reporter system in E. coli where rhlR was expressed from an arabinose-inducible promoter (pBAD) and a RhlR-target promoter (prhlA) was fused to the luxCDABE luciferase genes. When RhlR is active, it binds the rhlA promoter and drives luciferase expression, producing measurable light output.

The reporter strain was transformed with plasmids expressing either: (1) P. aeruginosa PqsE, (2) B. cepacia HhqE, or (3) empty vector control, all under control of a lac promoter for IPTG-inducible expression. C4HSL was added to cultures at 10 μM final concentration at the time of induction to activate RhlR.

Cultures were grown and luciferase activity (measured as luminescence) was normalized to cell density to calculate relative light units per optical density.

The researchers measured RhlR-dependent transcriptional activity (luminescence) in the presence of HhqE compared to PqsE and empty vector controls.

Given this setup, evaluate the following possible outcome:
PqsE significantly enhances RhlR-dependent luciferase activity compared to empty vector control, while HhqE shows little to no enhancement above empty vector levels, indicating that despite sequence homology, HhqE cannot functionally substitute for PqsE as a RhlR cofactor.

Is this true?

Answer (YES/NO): YES